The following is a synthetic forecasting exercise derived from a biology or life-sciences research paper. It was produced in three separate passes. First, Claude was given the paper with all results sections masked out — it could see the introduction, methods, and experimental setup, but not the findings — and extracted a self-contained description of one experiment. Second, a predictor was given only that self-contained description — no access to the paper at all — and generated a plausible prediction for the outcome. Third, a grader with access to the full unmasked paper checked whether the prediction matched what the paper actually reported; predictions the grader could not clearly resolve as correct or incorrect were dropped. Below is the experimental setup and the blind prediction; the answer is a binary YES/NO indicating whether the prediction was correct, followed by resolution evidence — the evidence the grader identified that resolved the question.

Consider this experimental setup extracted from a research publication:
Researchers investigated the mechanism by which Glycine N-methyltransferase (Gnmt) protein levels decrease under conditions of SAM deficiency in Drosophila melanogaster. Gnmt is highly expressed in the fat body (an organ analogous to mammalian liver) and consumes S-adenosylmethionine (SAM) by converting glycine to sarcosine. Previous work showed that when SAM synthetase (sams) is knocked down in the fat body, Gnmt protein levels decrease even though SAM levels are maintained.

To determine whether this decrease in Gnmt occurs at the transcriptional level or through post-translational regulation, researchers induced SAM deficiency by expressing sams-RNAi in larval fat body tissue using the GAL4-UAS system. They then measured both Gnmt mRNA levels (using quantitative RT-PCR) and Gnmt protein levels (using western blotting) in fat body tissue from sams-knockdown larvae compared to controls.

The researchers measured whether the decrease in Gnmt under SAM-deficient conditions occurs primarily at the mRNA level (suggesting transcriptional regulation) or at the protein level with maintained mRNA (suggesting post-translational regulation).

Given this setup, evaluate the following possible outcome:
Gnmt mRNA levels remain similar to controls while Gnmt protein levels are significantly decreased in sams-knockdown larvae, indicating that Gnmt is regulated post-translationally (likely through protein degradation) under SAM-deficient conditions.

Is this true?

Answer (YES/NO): YES